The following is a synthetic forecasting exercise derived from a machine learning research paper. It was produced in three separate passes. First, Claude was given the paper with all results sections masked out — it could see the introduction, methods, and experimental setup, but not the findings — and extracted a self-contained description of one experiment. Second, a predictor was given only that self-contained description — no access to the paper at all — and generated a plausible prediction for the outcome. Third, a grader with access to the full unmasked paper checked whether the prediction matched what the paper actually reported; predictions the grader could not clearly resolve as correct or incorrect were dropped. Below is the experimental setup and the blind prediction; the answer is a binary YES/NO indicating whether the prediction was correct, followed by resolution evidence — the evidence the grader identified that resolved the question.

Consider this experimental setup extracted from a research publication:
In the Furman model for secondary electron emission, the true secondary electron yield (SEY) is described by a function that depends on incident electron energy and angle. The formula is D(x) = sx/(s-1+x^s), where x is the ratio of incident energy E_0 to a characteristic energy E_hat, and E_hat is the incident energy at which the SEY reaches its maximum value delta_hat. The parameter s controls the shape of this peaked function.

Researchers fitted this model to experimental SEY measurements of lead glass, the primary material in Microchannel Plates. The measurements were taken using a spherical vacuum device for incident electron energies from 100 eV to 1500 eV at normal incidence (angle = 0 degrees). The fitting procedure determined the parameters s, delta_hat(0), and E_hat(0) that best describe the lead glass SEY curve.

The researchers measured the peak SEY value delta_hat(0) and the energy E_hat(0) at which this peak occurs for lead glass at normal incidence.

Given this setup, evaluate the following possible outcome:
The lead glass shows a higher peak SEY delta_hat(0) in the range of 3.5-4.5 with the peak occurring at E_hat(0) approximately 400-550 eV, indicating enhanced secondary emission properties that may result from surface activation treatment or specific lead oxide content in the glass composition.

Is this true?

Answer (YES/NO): NO